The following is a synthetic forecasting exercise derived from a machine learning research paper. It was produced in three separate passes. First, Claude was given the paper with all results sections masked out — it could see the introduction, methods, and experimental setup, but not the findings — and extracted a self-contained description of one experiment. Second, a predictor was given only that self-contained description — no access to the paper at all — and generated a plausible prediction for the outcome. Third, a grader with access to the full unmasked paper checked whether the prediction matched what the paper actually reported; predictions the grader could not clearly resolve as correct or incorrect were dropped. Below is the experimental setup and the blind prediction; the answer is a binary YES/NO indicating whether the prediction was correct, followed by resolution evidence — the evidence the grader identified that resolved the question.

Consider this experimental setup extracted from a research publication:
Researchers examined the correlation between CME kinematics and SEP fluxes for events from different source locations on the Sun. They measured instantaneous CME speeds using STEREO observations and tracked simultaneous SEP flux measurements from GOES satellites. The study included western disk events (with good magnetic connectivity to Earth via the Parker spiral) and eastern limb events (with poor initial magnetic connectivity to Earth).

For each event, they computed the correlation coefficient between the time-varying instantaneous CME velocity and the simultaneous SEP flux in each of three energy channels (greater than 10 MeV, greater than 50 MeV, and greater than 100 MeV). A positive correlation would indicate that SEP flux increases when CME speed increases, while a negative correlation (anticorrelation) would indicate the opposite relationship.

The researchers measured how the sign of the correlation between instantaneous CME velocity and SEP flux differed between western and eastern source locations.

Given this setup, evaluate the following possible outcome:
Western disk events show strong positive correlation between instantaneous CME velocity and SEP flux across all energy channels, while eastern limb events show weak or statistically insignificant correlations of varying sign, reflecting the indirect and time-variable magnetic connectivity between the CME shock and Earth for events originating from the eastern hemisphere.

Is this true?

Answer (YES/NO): NO